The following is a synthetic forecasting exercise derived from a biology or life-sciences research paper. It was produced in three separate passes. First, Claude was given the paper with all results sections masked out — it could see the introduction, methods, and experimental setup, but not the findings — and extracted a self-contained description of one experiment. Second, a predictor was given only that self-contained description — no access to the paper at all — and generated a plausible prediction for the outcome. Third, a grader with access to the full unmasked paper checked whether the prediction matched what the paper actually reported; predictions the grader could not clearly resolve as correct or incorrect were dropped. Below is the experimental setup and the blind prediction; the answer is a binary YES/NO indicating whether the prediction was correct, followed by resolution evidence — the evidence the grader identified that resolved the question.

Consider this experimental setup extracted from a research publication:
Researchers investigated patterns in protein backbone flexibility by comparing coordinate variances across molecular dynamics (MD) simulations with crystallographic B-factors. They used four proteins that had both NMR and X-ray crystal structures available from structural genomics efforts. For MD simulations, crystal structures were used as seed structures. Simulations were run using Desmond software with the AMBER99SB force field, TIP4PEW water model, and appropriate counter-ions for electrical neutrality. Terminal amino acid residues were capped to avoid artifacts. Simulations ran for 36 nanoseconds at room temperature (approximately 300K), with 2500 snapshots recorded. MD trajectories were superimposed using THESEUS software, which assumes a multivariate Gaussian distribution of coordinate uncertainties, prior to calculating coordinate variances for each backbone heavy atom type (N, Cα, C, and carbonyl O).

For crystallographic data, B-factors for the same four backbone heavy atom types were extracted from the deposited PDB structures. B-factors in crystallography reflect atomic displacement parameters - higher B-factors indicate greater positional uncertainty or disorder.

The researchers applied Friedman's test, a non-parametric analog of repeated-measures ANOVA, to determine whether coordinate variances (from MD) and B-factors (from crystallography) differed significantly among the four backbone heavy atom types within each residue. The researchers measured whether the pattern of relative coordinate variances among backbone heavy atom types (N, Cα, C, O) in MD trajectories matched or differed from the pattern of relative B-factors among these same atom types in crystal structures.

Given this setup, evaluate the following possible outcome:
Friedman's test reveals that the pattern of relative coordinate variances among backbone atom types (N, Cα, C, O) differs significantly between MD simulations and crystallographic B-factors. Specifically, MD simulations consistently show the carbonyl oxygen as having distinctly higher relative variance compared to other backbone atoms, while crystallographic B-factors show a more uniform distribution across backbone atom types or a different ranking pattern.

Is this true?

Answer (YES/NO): YES